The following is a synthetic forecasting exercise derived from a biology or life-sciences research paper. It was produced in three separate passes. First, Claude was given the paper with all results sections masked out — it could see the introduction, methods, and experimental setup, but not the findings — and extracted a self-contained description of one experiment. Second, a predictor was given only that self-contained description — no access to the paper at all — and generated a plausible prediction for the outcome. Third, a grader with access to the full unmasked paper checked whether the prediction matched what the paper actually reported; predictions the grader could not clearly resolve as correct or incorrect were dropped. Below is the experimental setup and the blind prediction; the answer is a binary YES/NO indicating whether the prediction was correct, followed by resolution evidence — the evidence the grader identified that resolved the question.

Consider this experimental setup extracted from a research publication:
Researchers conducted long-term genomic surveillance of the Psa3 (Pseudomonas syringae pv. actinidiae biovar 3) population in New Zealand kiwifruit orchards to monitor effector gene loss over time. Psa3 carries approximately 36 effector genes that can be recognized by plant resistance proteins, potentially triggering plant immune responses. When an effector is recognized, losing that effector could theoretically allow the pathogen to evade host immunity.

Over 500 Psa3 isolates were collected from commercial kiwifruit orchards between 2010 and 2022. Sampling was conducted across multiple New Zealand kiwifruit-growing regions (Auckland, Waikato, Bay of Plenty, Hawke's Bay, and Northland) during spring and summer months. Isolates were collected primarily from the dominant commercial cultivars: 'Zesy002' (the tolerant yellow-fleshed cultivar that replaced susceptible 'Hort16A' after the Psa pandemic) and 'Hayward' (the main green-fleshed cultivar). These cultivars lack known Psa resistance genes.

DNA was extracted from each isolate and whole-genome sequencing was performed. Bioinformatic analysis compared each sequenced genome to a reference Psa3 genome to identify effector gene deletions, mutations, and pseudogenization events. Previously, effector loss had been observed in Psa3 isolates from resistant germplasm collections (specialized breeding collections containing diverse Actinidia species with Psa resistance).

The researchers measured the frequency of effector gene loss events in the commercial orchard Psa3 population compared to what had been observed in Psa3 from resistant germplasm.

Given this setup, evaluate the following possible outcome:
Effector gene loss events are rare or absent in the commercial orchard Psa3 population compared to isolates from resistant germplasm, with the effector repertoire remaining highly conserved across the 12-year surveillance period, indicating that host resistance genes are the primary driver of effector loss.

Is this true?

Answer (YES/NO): YES